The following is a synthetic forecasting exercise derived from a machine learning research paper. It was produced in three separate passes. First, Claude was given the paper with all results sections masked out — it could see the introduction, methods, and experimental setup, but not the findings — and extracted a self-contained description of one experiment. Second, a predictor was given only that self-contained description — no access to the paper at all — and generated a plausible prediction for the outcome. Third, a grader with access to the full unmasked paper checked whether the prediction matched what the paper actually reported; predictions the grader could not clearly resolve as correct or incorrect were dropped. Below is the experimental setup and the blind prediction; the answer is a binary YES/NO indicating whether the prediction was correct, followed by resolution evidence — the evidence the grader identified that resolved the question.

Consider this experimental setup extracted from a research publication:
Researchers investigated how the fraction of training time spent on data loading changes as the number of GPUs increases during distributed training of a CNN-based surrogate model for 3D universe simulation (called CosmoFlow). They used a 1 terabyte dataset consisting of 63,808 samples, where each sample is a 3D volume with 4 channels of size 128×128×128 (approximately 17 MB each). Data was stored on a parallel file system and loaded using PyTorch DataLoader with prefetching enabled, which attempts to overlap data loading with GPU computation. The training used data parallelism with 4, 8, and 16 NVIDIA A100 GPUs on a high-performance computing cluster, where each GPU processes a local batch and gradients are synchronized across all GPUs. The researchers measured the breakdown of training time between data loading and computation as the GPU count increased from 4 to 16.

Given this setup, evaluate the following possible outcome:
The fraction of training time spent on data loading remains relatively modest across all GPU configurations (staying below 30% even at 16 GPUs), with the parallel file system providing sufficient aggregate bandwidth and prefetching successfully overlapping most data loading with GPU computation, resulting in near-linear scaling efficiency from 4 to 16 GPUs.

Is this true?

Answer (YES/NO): NO